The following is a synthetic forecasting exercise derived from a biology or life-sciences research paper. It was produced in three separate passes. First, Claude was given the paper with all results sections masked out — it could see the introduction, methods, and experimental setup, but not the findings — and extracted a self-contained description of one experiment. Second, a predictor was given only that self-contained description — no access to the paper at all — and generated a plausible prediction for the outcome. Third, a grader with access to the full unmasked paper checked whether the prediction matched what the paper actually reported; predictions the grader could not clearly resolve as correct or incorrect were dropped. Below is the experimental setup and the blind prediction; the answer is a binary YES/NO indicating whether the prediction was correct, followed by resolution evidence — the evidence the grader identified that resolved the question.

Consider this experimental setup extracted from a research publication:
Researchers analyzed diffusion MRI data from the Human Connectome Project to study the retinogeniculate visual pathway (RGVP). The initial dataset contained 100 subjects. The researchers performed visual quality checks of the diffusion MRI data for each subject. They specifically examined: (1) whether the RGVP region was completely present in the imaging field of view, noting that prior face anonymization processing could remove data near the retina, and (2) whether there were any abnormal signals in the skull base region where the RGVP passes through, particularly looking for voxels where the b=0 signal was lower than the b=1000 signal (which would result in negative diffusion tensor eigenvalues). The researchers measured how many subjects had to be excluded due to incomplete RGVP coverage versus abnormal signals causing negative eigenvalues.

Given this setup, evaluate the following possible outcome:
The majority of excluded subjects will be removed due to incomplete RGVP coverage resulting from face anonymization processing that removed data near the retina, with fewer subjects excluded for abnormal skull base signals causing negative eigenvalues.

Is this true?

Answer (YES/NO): YES